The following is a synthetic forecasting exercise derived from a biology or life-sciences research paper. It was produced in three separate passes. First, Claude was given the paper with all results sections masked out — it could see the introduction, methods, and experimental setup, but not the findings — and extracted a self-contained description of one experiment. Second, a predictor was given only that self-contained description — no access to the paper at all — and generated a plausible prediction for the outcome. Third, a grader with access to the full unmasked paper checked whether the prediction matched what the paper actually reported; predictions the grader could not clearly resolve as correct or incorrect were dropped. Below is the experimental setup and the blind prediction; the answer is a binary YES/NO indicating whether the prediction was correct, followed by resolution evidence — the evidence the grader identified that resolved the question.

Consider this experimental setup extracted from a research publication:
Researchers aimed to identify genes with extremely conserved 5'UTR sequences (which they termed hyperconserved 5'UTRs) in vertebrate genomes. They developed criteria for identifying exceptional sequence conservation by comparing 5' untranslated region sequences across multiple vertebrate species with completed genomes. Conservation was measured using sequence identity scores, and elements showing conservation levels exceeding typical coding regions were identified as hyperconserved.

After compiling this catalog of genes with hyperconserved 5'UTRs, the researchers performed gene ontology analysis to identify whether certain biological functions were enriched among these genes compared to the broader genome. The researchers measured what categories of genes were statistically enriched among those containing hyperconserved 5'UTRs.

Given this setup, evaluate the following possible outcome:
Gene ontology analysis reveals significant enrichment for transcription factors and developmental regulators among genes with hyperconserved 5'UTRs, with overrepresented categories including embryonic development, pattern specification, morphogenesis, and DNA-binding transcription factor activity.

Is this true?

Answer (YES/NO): NO